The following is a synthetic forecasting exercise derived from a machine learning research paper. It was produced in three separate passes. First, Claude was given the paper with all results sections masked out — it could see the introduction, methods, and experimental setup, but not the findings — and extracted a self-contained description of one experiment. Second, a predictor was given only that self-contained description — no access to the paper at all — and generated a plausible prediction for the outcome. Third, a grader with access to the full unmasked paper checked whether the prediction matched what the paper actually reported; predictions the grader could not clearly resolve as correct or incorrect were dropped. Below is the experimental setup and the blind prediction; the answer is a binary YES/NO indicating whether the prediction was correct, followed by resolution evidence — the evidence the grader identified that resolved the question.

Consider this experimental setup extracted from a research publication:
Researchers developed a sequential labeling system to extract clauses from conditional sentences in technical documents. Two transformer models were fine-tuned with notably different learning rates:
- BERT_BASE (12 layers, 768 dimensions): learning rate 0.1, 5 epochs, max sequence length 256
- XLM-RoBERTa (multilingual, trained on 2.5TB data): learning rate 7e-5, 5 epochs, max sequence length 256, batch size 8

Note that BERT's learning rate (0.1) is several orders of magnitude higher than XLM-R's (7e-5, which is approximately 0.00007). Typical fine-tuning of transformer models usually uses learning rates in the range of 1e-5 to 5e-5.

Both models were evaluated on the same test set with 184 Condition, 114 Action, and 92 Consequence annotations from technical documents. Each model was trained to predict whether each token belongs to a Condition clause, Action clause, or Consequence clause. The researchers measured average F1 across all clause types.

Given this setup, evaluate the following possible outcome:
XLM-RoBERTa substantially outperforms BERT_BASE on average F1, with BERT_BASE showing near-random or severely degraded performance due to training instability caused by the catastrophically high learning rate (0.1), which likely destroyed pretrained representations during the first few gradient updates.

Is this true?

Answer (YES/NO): NO